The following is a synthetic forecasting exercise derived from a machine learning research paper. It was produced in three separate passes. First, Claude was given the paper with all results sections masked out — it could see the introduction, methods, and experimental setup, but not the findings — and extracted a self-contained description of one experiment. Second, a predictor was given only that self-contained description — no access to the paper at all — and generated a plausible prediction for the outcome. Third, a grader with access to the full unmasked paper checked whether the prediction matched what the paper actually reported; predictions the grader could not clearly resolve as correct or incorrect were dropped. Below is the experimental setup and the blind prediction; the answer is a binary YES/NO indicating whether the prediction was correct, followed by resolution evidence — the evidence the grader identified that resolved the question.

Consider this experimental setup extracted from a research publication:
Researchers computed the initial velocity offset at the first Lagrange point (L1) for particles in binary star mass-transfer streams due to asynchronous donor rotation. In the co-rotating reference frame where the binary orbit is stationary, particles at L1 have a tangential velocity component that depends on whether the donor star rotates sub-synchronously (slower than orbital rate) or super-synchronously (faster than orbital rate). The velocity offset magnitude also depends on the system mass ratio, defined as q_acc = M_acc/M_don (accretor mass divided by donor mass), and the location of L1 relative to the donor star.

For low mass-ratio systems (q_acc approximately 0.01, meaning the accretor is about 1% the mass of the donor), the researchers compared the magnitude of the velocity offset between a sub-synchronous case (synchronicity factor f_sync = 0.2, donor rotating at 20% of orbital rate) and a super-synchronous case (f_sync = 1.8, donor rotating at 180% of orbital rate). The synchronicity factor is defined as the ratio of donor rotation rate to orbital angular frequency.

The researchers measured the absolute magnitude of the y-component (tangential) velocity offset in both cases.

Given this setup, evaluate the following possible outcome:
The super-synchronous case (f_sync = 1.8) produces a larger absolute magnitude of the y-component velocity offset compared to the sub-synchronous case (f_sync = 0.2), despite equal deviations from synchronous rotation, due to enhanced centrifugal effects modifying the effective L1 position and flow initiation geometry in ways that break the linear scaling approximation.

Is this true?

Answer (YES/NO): NO